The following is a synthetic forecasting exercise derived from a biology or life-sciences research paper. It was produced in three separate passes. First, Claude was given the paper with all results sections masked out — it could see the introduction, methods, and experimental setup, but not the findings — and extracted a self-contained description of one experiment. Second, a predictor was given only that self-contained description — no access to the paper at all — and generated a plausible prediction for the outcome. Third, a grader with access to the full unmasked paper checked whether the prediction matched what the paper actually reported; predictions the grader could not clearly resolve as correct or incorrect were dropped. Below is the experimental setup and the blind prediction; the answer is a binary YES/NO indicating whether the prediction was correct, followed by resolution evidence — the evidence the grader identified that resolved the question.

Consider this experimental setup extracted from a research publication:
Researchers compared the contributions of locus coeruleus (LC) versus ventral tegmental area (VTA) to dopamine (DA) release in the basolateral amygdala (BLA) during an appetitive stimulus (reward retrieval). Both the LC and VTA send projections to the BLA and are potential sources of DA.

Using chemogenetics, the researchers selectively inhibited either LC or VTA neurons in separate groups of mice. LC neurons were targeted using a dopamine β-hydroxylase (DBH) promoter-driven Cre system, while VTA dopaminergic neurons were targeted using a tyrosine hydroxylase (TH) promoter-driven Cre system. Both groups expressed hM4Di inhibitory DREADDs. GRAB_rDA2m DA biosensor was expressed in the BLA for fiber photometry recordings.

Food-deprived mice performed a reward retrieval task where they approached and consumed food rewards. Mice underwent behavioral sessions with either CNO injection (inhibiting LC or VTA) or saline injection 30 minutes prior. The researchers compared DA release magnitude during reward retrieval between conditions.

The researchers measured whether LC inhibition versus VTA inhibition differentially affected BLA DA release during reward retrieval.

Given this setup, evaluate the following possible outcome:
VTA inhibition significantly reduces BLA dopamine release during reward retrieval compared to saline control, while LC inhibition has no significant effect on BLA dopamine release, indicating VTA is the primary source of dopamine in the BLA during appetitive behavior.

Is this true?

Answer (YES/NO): NO